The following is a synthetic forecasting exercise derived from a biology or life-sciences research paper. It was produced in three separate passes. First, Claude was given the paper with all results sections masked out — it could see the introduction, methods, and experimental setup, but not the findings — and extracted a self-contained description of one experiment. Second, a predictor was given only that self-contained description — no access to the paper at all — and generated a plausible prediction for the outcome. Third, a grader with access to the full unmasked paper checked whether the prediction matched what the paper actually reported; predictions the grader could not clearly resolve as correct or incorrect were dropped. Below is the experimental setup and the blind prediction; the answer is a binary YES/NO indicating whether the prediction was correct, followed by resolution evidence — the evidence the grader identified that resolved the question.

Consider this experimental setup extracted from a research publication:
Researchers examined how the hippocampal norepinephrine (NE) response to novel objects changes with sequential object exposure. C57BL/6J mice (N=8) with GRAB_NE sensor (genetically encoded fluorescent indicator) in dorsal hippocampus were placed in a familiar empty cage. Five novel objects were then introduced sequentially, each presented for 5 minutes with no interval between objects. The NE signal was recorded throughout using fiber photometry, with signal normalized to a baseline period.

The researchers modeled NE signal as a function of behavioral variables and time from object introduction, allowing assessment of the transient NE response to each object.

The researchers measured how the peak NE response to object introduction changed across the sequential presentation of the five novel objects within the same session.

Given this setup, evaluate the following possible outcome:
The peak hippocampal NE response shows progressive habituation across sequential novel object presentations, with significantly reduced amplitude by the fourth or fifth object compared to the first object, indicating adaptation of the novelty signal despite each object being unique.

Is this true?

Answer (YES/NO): NO